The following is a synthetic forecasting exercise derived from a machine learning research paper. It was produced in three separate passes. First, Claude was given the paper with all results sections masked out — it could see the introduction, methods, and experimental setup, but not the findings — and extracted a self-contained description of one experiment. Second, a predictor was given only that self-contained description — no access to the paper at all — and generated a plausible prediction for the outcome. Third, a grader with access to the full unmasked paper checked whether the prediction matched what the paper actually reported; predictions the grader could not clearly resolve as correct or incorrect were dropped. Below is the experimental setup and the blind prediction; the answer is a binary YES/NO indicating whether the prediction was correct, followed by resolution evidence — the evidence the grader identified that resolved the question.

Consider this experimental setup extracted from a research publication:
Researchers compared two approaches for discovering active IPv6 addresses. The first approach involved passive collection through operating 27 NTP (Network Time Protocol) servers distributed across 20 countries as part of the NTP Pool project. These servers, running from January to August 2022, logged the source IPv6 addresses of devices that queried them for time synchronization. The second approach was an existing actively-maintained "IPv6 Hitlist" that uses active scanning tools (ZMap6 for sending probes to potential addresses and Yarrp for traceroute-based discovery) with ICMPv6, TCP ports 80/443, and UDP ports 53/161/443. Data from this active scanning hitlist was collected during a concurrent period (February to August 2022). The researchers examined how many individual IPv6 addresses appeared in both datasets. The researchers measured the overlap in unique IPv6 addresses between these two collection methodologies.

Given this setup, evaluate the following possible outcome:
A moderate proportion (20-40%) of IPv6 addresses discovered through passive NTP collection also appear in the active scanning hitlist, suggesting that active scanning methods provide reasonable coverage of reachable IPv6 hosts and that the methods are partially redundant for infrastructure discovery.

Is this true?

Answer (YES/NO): NO